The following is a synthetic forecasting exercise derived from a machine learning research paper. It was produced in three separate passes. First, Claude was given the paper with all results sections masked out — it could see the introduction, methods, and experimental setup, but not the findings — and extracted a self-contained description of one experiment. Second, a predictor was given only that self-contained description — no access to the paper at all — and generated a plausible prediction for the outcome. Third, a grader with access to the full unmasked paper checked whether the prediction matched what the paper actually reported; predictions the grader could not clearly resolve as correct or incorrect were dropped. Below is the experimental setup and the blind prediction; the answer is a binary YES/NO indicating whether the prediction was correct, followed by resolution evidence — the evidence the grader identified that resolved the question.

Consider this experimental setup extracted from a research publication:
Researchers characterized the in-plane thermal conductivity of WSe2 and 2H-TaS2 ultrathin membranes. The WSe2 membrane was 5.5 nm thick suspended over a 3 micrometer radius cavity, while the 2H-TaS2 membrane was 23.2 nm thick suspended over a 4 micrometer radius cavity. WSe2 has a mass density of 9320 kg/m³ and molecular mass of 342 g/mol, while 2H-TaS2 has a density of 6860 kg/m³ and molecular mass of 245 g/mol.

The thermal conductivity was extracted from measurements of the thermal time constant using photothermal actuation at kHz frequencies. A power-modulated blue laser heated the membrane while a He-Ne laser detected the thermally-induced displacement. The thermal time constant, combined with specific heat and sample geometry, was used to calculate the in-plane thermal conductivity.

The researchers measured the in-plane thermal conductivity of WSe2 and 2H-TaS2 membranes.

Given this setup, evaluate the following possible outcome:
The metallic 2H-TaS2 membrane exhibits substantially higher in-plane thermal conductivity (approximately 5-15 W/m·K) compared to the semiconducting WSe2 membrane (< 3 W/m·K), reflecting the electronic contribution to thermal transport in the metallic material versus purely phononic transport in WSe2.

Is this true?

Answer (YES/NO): NO